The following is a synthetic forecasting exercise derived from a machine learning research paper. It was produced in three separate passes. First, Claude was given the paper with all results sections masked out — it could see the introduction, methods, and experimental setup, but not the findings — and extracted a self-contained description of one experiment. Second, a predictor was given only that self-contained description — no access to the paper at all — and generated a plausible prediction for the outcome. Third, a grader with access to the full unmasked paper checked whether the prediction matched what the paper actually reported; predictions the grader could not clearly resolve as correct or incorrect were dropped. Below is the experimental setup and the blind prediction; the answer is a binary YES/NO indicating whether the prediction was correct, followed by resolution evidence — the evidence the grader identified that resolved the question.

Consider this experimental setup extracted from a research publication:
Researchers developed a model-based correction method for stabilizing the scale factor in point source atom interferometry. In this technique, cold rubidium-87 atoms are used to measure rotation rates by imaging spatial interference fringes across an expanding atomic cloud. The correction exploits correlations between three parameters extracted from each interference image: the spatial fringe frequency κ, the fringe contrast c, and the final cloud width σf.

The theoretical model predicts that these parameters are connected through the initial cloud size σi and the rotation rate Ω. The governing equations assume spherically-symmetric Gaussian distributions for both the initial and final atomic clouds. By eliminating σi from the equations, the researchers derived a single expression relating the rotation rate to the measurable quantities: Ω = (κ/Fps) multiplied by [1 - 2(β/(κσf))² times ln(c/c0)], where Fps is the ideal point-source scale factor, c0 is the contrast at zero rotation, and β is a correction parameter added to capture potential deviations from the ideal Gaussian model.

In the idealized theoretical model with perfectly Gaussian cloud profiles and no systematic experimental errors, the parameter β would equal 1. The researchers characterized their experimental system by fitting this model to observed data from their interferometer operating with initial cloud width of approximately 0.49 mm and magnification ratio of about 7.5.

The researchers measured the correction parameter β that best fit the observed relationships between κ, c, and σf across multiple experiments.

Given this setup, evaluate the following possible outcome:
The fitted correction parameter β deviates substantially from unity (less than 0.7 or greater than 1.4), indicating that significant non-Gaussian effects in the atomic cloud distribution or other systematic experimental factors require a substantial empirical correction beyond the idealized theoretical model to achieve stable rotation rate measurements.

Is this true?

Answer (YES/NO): NO